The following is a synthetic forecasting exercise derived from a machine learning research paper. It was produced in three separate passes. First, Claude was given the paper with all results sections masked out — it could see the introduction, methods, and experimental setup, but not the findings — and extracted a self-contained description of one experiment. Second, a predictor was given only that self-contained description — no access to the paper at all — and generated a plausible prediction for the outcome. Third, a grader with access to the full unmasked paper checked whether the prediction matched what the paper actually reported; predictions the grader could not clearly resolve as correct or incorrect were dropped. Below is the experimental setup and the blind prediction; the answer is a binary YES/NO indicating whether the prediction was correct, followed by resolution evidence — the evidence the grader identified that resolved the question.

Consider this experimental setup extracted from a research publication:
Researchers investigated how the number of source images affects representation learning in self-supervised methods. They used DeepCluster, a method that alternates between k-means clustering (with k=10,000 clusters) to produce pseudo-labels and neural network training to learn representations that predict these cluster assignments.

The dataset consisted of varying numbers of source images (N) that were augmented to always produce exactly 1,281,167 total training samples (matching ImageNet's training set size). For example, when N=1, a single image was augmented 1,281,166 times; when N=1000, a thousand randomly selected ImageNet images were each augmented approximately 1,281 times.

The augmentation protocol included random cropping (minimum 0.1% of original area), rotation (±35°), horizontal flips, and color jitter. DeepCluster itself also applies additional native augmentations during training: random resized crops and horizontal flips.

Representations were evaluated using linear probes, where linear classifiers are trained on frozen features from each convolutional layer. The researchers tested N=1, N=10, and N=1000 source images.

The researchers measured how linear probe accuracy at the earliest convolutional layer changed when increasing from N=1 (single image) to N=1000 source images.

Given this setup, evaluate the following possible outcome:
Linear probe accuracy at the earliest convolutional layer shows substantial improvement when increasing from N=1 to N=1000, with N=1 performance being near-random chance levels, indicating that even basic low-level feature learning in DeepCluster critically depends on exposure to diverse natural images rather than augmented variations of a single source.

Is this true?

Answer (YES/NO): NO